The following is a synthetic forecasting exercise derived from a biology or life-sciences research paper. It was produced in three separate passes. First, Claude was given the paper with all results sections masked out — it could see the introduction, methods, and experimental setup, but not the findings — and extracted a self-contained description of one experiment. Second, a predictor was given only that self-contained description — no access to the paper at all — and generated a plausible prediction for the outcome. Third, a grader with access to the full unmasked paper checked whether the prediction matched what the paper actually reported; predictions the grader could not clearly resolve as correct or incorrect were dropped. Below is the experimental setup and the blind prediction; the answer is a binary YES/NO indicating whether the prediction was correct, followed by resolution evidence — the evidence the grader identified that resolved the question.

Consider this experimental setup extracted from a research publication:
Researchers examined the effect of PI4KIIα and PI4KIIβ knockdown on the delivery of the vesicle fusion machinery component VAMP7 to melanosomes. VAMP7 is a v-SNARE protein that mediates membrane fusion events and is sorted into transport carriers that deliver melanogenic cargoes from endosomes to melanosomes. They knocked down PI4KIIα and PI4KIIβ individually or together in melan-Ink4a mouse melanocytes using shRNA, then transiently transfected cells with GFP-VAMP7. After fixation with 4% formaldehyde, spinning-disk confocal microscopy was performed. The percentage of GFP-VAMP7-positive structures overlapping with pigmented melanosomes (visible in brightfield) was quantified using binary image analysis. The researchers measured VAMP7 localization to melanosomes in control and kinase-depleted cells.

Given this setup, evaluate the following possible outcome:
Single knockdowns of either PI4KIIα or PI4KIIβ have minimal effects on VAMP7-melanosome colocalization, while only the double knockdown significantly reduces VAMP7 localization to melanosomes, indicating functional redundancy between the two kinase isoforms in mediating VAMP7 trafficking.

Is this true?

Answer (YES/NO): NO